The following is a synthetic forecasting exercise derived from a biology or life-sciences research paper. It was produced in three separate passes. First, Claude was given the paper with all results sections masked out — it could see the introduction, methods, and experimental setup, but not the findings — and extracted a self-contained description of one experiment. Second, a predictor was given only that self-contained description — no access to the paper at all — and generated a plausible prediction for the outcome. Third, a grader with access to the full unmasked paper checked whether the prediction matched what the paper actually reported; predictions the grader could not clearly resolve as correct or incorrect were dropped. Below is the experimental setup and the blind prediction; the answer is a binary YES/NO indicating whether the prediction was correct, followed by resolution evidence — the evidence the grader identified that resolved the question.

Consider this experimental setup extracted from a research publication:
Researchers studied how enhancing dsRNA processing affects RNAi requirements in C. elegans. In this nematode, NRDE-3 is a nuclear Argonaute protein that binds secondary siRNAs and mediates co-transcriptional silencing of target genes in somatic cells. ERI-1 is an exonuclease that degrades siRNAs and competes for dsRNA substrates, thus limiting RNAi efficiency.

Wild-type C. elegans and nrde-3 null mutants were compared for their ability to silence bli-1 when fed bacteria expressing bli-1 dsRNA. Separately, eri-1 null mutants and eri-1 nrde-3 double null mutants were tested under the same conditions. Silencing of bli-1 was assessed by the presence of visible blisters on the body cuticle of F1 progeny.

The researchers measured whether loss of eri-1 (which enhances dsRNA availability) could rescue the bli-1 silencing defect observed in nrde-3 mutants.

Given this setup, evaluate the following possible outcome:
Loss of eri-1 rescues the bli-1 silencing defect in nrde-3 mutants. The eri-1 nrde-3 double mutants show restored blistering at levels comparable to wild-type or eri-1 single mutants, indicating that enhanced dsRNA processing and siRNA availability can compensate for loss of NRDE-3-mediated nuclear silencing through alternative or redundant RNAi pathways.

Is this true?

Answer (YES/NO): YES